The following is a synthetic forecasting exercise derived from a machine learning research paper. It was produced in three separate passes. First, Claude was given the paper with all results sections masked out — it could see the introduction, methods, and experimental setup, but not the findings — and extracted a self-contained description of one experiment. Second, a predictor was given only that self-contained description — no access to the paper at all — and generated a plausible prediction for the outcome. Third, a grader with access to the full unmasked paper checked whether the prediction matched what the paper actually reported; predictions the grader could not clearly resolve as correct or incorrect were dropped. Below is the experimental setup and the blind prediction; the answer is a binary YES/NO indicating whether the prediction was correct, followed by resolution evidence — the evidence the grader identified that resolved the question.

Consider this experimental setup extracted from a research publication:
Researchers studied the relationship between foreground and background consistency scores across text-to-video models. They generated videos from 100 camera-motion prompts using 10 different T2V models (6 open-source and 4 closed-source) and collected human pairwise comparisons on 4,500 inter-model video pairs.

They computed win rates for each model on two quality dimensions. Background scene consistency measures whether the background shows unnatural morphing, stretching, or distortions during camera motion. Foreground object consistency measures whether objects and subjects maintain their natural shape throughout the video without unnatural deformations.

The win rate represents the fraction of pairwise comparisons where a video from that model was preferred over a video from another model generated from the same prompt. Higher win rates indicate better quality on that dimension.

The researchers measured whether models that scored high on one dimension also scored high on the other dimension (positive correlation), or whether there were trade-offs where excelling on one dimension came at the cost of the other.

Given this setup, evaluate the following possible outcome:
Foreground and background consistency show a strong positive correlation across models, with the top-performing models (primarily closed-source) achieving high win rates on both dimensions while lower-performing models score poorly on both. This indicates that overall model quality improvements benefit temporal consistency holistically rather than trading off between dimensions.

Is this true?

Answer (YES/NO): NO